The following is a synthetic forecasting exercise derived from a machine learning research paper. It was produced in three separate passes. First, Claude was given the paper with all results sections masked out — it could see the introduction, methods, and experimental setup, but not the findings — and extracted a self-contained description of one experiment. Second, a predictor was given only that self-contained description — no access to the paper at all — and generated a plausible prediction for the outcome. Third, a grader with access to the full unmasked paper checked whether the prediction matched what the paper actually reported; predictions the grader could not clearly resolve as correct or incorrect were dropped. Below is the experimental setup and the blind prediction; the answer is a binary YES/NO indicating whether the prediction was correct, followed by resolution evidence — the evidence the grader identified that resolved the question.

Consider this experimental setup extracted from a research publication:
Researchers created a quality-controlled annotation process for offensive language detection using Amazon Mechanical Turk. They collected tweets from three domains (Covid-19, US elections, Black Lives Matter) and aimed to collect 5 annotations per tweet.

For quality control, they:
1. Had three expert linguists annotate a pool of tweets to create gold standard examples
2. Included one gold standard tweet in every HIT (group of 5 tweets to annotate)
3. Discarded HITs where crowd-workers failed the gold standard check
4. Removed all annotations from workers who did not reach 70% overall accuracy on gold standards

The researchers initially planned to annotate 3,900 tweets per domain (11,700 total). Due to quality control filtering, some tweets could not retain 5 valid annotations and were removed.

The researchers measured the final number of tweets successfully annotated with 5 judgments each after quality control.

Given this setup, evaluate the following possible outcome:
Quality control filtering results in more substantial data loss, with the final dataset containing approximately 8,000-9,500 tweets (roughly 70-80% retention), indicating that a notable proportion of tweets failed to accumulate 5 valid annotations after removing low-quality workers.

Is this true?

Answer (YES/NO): NO